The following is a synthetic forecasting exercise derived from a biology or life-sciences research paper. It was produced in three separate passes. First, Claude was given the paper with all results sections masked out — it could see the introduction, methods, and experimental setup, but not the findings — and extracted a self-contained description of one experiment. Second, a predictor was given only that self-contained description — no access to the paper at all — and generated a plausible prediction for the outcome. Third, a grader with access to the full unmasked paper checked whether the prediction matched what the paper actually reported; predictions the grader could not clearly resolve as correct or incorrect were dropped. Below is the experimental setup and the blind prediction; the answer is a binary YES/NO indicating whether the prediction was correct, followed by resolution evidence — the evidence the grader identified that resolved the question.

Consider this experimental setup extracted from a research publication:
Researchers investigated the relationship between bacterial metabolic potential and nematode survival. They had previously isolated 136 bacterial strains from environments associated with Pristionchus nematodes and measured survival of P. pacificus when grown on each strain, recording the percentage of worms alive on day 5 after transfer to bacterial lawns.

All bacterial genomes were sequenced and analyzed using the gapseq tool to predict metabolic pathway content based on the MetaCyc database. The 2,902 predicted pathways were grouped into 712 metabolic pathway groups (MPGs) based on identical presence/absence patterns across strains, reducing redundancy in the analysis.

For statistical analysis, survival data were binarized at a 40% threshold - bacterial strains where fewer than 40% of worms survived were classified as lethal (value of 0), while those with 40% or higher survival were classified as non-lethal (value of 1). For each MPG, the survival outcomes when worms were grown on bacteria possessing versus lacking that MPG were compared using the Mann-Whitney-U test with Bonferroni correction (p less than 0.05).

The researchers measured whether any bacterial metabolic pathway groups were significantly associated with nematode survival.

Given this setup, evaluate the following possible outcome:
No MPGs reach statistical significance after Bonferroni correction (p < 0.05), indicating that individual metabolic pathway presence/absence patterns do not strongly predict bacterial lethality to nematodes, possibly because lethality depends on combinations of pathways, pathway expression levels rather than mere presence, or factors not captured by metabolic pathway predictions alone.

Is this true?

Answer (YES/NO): NO